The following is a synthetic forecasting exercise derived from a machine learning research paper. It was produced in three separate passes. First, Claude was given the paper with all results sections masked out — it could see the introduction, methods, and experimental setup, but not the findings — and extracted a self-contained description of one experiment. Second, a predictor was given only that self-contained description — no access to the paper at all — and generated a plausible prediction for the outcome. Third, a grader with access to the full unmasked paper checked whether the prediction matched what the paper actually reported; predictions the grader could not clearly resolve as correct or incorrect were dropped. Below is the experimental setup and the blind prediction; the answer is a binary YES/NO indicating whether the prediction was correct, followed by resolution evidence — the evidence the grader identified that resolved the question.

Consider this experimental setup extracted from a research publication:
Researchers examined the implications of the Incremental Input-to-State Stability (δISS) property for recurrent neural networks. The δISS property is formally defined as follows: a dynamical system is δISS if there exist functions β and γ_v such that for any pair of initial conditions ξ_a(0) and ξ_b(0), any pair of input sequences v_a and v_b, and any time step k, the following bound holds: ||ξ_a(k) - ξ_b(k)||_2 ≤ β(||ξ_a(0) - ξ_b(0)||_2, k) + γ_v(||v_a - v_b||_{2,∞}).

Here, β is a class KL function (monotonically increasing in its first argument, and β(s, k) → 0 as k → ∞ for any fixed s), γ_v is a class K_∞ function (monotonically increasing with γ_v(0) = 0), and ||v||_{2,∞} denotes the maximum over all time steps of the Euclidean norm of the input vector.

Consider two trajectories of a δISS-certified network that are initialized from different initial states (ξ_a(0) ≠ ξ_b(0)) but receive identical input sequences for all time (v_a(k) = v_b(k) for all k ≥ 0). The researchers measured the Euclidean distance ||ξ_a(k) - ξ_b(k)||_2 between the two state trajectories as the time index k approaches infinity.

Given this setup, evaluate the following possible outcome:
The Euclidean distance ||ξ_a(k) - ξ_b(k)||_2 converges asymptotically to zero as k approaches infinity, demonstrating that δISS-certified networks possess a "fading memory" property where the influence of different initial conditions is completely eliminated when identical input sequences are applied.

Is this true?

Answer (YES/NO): YES